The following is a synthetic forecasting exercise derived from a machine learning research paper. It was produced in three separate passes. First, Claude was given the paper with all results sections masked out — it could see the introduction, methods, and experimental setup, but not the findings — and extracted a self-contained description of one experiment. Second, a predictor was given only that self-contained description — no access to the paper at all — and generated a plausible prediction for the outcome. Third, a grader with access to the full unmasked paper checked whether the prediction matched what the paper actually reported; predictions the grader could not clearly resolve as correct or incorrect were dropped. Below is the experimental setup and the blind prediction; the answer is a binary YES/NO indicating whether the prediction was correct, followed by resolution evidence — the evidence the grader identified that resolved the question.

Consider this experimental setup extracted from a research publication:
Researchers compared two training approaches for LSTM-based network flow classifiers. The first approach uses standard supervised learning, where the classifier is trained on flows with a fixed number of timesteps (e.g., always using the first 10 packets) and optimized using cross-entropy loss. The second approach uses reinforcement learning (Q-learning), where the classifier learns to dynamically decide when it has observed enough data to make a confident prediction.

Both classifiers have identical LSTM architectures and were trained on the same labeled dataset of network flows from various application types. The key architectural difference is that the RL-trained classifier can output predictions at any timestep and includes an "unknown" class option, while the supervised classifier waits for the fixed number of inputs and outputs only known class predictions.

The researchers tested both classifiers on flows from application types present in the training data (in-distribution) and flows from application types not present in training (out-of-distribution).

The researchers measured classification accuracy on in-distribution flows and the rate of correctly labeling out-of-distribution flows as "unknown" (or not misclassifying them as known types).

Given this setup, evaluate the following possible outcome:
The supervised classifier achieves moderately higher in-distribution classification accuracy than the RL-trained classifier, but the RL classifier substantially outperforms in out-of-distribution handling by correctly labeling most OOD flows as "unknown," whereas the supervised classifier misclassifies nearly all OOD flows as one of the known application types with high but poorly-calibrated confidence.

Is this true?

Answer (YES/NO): NO